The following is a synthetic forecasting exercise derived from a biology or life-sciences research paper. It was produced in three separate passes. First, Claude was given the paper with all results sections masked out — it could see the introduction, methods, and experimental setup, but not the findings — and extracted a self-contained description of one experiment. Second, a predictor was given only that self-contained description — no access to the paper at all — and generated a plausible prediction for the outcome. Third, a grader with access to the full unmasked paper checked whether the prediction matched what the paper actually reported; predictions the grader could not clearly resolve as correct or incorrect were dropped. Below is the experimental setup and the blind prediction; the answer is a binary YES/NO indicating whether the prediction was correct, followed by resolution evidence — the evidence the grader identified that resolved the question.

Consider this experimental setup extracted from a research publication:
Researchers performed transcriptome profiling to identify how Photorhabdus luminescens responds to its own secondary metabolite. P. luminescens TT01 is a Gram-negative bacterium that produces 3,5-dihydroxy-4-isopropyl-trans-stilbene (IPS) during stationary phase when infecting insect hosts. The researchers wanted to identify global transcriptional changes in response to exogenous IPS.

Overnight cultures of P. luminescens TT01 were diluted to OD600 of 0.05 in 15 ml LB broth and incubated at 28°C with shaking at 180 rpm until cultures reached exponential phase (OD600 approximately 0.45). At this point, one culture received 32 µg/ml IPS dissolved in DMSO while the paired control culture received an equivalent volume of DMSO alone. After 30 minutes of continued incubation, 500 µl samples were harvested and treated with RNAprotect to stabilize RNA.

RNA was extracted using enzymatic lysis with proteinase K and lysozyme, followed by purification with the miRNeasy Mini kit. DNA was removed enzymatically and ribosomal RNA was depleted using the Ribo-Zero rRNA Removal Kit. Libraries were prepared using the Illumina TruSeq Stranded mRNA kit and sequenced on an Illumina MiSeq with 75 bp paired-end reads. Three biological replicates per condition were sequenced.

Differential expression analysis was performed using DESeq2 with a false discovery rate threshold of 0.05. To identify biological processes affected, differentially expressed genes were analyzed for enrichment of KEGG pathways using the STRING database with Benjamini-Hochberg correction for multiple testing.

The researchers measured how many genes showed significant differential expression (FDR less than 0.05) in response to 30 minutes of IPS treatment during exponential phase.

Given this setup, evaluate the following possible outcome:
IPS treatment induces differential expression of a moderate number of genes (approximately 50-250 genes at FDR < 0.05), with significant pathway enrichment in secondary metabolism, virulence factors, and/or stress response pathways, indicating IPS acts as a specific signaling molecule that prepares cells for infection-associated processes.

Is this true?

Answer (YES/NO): NO